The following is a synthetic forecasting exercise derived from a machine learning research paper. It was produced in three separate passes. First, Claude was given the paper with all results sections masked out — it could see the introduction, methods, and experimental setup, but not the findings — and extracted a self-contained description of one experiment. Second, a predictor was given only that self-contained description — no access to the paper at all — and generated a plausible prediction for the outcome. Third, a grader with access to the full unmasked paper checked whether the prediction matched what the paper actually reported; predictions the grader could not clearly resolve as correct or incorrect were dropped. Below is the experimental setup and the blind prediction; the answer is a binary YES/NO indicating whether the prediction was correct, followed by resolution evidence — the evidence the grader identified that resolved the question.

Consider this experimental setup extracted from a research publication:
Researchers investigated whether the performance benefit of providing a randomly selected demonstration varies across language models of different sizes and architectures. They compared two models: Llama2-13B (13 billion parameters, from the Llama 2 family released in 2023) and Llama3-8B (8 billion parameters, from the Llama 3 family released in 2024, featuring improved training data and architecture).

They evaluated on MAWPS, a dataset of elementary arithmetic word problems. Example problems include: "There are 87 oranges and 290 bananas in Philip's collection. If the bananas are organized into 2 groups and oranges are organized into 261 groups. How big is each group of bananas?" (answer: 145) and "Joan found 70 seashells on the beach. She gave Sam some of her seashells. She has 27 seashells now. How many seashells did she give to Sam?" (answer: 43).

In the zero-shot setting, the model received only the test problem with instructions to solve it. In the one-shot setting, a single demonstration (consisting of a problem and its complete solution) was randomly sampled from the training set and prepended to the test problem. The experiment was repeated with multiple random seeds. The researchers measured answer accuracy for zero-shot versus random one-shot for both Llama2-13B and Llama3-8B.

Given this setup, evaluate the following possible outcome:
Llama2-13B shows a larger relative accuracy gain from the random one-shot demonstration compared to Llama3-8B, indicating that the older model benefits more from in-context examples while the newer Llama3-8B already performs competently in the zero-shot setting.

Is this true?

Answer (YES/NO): NO